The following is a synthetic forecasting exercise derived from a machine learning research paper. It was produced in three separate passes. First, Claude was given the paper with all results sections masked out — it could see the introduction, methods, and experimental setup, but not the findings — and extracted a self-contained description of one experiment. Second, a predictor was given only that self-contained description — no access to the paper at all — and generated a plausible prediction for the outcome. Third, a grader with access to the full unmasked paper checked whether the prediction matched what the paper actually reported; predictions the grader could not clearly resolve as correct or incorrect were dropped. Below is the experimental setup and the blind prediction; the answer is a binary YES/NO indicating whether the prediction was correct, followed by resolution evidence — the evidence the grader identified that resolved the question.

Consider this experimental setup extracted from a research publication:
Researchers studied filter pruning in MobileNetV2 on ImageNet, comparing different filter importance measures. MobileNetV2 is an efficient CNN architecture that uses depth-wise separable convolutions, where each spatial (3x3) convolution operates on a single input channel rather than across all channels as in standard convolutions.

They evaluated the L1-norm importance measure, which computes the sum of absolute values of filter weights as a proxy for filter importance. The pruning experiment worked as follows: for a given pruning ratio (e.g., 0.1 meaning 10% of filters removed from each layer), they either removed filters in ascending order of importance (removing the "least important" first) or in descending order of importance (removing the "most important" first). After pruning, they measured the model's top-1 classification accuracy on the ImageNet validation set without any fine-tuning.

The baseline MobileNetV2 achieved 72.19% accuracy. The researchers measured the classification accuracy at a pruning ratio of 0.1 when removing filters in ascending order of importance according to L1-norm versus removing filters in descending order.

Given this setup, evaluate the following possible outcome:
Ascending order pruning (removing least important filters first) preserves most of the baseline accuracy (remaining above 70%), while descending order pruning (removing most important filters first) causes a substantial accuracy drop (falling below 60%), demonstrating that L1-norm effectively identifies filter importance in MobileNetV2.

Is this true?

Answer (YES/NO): NO